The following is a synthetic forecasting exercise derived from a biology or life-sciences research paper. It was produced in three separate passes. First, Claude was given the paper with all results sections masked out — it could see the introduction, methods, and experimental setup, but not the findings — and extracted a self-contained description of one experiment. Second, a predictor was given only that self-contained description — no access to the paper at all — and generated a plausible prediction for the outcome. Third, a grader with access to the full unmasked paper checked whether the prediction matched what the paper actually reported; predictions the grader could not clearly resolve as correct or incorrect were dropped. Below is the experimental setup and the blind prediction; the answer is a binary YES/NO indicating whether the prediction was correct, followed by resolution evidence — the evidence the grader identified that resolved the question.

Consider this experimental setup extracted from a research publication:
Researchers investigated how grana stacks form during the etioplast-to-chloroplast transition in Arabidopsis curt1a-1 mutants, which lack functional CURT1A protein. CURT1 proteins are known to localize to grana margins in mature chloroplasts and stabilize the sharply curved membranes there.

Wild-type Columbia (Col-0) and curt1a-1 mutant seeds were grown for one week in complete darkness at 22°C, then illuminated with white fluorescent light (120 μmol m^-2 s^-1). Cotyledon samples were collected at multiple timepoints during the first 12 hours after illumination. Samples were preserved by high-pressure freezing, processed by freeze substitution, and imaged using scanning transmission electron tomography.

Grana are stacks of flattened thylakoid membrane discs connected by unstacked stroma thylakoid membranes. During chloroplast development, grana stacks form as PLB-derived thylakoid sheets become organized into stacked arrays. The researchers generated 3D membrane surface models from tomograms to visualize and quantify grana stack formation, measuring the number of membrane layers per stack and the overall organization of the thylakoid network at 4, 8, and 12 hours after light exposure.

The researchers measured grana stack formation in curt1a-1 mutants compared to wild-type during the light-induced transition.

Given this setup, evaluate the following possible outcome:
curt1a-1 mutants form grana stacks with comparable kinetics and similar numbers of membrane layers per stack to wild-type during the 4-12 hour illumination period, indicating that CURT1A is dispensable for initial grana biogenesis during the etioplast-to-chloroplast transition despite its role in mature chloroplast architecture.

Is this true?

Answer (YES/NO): NO